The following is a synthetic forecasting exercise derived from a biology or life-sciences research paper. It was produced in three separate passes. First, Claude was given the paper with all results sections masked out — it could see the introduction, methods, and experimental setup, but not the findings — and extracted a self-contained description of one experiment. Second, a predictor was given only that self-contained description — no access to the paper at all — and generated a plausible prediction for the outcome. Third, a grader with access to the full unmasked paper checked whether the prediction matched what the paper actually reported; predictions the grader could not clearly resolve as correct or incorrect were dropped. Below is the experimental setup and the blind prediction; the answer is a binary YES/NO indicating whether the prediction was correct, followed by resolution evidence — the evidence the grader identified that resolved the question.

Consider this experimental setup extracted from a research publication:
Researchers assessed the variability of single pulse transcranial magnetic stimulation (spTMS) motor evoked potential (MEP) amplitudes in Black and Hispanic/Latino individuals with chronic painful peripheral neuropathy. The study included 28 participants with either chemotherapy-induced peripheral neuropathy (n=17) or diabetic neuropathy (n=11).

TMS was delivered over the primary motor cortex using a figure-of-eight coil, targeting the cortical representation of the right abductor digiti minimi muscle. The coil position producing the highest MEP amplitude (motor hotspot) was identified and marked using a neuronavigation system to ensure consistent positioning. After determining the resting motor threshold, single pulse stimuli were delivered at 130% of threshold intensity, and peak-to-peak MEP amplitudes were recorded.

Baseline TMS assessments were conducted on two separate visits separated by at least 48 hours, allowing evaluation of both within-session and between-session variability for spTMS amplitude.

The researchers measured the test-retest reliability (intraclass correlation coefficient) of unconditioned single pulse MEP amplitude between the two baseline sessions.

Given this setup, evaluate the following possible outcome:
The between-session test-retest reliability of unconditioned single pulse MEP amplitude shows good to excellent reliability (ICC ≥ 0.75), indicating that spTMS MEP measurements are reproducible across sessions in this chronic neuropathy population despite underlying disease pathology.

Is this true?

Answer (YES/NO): YES